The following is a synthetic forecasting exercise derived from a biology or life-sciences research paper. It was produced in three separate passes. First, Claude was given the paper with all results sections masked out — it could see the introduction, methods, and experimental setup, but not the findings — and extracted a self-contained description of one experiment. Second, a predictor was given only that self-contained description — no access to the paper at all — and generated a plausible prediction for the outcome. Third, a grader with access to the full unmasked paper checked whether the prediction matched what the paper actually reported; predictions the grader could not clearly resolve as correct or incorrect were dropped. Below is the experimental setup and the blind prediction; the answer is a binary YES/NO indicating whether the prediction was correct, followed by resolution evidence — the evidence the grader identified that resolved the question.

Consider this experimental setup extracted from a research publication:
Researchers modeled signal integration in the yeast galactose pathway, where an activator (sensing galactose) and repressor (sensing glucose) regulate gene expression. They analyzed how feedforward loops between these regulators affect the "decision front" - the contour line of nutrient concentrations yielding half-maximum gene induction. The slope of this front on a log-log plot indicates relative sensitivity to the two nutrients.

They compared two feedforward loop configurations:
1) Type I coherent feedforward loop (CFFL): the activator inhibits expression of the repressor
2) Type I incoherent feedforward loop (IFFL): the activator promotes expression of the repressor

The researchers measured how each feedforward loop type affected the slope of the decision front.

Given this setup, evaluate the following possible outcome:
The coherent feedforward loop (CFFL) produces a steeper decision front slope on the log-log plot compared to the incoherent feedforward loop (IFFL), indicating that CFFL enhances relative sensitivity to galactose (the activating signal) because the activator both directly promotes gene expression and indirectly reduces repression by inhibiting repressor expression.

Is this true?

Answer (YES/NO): YES